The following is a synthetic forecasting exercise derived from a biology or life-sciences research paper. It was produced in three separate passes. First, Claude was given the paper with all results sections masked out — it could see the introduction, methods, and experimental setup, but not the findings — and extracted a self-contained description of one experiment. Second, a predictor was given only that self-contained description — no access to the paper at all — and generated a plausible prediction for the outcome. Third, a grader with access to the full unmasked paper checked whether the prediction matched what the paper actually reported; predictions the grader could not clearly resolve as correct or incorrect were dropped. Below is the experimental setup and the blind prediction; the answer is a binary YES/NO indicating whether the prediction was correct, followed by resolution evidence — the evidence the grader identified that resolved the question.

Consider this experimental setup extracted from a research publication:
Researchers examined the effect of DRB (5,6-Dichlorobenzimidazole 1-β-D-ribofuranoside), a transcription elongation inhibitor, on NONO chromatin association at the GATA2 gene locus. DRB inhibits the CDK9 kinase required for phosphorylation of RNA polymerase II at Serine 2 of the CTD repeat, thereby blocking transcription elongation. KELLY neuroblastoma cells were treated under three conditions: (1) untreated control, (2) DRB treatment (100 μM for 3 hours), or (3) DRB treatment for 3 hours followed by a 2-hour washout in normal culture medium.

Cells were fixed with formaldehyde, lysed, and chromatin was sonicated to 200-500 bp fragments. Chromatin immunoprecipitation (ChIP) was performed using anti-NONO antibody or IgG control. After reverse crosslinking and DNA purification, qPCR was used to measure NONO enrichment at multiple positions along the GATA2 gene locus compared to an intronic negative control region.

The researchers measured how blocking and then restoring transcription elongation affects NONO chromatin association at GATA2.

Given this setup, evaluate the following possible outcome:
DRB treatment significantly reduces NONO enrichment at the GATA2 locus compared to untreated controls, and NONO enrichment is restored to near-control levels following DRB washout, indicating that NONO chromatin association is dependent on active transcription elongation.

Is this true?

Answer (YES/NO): NO